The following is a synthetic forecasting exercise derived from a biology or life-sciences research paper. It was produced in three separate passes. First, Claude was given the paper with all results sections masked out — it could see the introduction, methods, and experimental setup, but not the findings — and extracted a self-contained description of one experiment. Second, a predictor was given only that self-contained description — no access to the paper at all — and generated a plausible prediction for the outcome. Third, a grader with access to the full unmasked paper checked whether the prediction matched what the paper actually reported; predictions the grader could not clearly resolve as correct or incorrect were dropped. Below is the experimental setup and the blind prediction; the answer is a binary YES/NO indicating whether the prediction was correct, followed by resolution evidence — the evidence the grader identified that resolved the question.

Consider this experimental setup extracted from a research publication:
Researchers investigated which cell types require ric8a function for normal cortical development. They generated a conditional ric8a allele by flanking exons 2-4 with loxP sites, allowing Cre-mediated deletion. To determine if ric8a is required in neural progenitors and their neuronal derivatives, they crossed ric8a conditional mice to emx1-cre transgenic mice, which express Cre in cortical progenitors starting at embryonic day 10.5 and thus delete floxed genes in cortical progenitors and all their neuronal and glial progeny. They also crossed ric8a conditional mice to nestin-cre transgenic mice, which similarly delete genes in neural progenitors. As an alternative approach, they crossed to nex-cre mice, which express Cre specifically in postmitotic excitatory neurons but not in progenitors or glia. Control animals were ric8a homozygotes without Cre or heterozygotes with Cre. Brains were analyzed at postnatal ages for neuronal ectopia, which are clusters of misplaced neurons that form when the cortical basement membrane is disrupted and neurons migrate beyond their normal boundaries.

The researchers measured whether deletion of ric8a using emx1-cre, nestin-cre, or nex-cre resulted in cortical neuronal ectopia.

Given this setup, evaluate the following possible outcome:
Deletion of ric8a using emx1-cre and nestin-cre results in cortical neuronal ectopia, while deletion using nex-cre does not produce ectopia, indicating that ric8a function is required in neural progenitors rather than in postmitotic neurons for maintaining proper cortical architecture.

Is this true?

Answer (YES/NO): NO